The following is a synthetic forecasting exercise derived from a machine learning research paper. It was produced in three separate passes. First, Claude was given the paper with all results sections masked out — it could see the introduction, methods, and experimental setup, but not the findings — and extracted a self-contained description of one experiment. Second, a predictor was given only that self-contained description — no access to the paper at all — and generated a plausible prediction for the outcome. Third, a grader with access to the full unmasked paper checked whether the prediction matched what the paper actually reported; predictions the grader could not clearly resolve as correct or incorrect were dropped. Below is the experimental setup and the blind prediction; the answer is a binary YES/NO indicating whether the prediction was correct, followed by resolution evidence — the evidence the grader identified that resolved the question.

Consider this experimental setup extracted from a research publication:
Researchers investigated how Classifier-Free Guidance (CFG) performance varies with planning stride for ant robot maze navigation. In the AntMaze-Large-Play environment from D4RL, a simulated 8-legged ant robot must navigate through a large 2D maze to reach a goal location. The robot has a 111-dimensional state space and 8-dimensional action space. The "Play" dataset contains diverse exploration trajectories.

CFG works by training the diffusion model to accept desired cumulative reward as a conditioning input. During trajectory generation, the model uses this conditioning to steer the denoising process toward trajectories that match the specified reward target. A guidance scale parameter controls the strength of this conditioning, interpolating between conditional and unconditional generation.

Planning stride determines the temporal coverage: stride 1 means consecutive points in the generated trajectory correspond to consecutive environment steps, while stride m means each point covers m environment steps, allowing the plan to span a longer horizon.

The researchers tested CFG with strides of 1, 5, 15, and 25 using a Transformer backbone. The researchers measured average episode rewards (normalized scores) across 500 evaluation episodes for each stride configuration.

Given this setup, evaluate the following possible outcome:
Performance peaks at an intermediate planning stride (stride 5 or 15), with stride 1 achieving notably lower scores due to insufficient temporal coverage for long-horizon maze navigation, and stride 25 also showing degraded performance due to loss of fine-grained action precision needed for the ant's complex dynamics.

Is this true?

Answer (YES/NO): NO